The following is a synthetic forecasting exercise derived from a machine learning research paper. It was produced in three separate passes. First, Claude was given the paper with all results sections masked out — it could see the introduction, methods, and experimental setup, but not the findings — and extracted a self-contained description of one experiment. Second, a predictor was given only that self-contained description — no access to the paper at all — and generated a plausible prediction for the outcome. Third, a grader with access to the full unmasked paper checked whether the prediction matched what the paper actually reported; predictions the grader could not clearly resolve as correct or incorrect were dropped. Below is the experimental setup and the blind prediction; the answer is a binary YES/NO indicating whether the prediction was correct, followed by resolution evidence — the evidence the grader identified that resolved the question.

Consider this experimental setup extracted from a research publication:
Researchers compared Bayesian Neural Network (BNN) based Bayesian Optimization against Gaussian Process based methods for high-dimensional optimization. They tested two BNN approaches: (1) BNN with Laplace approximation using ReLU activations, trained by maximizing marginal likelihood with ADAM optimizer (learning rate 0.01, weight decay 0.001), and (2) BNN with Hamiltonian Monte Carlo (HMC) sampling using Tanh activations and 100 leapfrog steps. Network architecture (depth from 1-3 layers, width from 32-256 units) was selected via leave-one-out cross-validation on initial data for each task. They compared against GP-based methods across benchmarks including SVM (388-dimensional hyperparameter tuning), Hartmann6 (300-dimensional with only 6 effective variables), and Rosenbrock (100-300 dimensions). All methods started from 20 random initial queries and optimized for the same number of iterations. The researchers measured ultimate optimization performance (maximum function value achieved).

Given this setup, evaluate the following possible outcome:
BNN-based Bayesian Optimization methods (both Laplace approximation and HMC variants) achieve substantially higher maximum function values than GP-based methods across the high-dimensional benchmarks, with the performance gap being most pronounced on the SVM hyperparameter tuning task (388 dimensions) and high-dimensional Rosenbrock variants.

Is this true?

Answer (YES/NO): NO